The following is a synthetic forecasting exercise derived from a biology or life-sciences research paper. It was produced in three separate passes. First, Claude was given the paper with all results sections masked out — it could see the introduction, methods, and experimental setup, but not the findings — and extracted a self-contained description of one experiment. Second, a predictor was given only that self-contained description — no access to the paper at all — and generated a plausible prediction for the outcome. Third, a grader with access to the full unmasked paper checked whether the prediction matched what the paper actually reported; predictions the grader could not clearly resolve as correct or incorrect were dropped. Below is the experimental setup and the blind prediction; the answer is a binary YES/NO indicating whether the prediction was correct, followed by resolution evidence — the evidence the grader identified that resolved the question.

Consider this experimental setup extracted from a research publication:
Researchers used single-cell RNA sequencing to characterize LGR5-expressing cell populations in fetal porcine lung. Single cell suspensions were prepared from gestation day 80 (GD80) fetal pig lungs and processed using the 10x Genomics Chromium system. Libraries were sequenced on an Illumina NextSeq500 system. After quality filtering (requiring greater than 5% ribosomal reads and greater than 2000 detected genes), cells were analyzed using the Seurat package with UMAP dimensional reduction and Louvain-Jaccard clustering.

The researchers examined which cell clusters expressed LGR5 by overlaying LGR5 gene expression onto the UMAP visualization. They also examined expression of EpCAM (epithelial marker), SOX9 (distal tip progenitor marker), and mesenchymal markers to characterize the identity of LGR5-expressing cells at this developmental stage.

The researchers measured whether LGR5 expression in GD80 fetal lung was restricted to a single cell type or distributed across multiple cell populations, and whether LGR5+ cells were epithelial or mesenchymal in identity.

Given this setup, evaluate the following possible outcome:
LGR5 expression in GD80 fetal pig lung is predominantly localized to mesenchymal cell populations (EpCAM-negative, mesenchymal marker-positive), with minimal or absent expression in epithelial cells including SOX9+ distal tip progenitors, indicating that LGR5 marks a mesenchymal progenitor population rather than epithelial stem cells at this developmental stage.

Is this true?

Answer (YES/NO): NO